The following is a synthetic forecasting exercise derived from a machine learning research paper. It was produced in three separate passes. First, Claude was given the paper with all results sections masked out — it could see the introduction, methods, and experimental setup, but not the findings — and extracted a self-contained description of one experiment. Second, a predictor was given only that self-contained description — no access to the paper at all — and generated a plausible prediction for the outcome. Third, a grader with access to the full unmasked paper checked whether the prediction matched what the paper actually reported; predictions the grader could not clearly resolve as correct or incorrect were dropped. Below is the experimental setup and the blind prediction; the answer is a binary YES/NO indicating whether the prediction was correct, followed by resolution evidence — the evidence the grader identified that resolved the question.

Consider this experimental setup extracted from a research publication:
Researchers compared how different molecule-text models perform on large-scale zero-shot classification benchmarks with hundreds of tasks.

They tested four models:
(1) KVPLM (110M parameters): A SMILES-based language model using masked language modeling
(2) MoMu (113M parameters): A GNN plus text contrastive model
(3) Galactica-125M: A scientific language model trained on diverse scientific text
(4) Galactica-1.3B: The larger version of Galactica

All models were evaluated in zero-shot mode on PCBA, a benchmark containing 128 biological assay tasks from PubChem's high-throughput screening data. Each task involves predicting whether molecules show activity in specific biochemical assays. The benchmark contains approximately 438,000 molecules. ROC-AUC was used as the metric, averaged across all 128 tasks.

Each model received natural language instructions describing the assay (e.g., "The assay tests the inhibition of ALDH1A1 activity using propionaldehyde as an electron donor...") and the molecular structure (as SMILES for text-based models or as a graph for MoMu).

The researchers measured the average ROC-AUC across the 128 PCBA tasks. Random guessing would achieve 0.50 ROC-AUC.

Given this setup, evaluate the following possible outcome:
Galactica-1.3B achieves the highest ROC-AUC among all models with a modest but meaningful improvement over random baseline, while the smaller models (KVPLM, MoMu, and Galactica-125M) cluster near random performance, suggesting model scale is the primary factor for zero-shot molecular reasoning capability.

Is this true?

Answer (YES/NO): NO